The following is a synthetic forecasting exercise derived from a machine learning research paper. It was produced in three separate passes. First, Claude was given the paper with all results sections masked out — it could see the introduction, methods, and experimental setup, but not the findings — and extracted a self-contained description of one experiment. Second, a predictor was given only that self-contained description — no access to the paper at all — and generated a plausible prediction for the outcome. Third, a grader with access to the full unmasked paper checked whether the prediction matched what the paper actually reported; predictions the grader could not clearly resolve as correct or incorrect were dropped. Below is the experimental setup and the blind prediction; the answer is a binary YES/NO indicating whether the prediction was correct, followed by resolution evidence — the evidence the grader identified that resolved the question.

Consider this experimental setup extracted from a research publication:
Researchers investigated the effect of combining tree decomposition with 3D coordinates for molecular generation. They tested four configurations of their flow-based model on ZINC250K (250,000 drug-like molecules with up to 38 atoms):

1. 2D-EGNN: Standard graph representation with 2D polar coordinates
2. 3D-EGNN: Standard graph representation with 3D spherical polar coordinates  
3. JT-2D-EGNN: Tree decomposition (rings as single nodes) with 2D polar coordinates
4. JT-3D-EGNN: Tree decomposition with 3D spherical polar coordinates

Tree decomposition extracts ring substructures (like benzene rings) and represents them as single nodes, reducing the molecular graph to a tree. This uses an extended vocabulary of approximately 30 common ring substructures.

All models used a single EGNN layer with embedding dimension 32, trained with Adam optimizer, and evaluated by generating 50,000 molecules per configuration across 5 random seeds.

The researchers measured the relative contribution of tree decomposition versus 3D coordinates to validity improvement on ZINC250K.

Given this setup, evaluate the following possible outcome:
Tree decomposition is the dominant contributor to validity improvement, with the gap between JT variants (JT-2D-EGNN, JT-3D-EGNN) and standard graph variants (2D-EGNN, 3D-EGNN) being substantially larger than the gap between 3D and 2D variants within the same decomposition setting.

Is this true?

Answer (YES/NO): YES